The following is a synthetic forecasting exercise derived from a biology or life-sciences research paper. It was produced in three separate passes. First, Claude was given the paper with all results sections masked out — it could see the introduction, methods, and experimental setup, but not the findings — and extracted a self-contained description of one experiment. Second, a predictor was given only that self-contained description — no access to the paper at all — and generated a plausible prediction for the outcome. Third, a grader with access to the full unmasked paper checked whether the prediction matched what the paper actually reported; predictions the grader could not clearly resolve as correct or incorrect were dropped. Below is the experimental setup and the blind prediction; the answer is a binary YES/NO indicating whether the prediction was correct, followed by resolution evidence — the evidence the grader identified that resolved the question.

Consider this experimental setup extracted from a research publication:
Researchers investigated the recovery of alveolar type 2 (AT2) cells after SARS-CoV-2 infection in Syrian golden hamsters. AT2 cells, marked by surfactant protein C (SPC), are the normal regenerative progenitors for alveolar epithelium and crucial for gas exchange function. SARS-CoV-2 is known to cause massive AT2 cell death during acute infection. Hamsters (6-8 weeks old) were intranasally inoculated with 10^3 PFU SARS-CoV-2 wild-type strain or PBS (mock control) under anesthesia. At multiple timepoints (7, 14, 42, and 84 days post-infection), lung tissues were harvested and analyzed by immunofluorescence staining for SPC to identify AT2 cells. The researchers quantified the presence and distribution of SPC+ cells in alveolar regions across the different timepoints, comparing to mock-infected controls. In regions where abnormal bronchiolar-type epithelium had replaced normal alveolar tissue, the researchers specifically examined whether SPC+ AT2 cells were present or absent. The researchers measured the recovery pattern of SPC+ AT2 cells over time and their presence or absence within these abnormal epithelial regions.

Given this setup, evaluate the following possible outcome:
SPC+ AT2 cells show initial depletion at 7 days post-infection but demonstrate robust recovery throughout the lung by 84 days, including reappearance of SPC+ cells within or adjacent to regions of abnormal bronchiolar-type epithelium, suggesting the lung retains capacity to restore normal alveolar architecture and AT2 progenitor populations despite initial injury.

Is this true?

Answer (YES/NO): NO